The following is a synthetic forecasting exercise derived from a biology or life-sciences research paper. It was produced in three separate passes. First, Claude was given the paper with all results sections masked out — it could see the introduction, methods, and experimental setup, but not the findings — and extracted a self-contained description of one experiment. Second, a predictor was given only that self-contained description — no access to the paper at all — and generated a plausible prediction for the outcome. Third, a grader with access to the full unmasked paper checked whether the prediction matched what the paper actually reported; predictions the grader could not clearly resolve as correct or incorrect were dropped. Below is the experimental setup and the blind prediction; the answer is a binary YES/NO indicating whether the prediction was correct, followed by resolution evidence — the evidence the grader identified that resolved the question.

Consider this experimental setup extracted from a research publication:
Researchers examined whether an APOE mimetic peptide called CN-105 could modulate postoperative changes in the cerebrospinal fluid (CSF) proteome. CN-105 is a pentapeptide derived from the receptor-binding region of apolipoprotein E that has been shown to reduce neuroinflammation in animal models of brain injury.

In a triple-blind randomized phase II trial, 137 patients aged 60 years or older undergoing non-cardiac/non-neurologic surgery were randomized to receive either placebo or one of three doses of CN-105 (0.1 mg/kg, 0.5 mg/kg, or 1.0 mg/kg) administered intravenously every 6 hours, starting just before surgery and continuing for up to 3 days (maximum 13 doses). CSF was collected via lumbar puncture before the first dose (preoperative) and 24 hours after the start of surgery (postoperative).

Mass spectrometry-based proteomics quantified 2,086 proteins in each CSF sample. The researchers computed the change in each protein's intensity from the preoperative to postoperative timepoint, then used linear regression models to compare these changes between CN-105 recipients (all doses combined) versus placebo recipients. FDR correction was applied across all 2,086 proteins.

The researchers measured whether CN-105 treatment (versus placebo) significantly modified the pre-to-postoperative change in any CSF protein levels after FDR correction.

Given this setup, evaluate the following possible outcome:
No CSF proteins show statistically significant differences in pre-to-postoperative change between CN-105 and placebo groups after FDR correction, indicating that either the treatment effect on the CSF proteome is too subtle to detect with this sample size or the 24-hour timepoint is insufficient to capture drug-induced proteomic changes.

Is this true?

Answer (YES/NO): YES